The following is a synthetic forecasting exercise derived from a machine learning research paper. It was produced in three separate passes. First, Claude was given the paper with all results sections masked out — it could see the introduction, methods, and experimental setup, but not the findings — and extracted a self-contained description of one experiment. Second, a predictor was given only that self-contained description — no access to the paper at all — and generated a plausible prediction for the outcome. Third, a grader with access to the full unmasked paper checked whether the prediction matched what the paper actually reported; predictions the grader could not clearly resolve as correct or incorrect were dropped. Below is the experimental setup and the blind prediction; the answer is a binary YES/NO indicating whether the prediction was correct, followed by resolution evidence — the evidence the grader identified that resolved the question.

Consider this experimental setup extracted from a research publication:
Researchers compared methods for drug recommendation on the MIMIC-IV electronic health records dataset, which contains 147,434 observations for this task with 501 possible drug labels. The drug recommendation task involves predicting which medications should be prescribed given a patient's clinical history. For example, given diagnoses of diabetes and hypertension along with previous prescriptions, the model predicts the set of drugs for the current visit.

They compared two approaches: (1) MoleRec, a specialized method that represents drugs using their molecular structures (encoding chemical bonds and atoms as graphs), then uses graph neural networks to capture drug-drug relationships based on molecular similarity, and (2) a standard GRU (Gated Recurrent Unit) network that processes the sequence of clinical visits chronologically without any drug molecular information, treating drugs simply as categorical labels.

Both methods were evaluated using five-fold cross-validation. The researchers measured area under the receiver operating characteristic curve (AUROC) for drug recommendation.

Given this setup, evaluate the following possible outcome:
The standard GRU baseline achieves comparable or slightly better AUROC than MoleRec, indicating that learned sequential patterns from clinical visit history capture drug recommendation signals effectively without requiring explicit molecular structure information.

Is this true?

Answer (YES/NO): NO